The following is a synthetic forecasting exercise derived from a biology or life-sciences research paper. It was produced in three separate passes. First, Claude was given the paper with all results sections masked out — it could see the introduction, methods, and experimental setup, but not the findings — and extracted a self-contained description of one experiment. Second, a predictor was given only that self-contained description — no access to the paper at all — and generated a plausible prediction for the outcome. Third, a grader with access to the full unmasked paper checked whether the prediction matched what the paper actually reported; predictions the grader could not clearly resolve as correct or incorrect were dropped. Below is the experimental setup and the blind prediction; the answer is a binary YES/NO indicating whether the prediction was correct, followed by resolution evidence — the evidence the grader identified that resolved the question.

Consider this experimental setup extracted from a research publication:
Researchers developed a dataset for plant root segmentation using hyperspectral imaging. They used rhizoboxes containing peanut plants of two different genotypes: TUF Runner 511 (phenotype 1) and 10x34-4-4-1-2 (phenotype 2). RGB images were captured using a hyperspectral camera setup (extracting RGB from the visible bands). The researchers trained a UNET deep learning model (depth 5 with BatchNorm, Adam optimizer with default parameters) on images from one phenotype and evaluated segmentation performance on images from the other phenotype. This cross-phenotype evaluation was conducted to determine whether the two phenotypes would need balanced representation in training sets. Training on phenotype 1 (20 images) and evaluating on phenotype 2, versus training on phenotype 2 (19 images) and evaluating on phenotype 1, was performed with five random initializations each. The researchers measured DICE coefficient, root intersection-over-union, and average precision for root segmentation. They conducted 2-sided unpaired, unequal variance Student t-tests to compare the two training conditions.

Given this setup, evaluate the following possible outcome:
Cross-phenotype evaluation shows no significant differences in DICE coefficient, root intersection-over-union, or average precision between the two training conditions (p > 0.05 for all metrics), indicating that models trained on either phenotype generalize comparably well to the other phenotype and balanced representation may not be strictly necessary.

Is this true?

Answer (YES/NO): YES